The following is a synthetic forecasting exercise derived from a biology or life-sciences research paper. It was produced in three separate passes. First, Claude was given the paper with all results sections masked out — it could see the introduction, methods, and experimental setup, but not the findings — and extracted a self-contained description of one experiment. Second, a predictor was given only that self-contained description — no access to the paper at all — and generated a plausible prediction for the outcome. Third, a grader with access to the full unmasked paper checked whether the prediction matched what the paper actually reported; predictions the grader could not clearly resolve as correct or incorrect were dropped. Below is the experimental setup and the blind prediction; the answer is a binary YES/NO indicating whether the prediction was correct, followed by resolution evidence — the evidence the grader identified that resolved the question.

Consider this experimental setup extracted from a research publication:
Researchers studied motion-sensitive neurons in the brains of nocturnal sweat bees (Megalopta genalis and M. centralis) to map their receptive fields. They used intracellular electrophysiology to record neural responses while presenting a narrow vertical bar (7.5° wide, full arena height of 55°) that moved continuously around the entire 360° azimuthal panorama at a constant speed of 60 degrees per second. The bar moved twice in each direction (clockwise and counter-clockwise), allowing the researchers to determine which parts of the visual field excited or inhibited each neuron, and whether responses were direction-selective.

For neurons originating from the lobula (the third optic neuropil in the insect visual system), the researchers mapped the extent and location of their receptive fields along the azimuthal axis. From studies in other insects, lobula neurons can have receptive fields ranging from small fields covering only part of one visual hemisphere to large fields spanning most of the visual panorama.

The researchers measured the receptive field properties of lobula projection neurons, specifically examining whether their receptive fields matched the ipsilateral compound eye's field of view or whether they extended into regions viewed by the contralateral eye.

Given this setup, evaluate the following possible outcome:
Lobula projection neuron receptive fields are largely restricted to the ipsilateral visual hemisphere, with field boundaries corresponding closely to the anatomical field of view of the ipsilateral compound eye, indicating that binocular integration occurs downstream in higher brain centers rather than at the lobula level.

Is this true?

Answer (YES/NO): NO